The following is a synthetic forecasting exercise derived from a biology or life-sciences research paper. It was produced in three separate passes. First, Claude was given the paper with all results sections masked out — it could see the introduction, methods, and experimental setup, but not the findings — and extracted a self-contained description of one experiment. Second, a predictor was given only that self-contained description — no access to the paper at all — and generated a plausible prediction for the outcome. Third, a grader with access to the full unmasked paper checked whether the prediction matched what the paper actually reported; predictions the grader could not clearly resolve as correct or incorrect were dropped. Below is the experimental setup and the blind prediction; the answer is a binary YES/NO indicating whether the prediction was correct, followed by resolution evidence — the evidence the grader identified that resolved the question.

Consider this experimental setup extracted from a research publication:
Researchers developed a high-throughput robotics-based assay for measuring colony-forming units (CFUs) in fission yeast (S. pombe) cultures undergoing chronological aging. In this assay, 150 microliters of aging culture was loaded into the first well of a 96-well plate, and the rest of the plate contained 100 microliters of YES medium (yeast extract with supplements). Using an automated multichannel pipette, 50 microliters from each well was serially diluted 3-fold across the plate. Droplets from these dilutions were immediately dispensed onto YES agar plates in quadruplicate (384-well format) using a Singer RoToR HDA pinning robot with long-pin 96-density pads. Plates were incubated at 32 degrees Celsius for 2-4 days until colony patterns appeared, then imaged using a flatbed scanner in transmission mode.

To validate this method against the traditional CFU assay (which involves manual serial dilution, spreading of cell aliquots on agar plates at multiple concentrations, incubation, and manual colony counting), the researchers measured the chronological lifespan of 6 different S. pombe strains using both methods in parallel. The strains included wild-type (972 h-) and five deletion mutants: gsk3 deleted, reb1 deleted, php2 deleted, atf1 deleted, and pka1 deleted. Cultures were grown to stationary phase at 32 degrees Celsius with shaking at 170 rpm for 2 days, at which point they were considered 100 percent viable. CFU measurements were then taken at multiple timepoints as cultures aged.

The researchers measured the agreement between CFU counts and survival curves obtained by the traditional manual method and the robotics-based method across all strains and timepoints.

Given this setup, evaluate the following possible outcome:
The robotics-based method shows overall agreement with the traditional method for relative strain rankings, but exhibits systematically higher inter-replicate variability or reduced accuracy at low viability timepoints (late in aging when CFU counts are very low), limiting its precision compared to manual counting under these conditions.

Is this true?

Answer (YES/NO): YES